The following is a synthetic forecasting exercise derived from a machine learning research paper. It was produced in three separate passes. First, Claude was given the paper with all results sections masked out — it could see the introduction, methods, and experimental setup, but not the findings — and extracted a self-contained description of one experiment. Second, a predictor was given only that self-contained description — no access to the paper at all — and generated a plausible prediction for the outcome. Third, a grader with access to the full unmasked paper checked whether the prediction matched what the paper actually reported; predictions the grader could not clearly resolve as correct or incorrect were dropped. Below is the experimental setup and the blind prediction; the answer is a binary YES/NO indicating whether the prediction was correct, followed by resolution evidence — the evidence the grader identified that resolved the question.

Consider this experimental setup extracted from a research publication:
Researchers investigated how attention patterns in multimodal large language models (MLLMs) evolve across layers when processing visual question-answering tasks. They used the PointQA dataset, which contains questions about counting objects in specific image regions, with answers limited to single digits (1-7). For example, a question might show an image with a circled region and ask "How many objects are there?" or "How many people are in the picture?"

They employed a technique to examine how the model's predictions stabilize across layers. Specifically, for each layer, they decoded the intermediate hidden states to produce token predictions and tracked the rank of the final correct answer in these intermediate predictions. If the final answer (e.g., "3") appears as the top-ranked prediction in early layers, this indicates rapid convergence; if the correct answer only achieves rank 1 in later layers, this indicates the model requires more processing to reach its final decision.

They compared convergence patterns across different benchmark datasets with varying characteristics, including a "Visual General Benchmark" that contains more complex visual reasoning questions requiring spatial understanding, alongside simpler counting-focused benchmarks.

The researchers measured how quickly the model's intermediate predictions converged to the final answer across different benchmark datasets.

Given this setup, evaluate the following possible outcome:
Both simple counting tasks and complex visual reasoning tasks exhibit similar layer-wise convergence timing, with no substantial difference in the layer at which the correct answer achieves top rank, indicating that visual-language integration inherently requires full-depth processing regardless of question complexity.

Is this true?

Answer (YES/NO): NO